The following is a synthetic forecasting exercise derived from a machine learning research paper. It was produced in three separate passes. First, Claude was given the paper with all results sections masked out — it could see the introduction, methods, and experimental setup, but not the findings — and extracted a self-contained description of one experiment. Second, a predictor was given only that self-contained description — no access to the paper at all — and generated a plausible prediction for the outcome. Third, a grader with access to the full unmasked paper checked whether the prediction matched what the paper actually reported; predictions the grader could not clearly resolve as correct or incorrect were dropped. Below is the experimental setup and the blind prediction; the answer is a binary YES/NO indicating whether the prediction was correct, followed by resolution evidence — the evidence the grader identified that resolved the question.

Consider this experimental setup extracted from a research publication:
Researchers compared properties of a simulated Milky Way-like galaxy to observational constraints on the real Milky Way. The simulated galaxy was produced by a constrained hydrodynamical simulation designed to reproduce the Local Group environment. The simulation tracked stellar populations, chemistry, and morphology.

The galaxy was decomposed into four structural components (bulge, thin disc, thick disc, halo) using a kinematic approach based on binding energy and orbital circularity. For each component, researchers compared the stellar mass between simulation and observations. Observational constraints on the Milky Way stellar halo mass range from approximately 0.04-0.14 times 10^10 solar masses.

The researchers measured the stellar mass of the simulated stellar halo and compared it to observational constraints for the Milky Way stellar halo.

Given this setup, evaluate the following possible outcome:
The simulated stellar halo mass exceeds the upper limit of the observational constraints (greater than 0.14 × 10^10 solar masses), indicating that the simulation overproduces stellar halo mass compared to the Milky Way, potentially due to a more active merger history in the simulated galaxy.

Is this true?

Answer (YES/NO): NO